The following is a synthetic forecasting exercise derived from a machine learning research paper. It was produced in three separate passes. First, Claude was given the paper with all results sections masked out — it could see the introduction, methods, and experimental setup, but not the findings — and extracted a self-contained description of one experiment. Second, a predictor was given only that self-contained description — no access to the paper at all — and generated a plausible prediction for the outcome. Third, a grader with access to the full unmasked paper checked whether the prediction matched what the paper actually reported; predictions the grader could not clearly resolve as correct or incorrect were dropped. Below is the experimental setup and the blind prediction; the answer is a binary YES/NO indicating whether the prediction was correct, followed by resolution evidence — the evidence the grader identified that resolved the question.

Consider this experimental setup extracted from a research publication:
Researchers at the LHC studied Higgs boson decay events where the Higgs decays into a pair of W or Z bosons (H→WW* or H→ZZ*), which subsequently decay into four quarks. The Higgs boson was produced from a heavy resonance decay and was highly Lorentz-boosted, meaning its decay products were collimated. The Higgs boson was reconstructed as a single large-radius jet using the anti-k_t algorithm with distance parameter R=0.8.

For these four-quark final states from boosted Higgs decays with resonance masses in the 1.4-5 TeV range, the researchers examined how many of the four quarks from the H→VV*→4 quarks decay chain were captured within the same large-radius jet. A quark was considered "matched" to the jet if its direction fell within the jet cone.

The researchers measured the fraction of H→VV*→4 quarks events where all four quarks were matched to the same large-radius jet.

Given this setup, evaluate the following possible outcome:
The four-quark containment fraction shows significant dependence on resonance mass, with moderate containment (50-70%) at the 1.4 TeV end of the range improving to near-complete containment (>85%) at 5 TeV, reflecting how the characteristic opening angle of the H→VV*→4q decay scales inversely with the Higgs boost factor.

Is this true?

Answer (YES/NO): NO